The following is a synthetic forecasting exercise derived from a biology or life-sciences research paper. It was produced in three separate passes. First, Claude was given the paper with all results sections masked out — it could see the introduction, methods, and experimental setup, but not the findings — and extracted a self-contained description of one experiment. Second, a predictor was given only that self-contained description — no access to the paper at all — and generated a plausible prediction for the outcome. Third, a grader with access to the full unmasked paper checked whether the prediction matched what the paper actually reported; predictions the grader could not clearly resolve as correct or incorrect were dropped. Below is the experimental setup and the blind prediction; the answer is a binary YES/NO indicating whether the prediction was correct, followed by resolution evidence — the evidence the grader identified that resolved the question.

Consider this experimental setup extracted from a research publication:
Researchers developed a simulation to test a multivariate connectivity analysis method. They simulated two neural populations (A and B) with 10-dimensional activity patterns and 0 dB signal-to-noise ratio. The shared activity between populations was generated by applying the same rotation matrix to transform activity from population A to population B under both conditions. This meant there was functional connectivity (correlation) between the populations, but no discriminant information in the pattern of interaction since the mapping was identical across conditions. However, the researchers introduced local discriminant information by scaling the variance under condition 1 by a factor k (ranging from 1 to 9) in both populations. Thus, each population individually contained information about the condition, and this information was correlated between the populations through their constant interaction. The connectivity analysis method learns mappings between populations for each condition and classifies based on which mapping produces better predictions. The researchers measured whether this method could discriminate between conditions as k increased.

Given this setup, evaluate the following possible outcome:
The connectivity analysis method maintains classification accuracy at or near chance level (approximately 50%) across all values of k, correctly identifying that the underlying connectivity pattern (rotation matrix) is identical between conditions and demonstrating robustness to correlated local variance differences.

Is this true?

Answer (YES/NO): YES